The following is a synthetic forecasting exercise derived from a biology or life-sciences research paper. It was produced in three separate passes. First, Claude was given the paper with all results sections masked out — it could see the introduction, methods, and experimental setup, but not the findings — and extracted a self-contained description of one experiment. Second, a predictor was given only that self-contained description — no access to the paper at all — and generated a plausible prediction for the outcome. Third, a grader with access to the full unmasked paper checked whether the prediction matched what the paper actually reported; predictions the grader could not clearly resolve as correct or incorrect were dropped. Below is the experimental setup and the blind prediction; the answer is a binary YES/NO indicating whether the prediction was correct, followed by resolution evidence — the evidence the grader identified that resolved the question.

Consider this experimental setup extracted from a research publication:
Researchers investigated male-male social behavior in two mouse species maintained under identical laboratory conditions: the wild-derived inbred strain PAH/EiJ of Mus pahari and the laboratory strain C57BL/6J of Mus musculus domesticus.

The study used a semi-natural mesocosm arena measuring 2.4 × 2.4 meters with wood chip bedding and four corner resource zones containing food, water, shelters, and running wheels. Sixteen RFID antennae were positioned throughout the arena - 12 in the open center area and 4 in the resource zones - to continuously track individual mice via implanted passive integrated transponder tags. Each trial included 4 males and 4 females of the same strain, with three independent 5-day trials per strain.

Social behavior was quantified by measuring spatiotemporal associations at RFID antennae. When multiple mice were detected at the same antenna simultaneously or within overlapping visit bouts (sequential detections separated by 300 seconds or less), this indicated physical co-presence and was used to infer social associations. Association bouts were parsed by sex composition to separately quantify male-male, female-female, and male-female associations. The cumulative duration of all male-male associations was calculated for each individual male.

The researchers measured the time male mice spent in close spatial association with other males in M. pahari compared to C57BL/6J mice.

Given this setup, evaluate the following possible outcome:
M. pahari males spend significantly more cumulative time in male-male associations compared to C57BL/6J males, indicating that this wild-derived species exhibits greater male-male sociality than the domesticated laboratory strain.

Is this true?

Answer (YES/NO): YES